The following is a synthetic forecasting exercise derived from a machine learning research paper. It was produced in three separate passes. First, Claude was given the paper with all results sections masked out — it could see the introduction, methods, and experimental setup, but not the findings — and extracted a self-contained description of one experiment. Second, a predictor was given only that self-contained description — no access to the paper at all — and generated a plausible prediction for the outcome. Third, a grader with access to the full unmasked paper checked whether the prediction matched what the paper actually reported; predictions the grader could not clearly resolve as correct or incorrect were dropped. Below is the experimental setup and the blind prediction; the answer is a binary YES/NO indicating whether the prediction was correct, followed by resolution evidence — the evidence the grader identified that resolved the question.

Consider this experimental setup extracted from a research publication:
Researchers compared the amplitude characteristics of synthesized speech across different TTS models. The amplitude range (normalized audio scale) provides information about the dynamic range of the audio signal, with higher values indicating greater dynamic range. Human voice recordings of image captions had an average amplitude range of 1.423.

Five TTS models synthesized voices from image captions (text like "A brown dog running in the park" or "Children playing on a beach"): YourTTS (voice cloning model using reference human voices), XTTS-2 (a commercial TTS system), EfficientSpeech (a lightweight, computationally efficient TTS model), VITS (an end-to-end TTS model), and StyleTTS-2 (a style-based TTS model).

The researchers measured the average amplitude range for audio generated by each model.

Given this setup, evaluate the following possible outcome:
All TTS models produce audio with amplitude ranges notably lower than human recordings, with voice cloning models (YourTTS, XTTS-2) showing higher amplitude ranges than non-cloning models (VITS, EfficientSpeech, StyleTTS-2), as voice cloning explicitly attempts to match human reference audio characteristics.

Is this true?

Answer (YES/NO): NO